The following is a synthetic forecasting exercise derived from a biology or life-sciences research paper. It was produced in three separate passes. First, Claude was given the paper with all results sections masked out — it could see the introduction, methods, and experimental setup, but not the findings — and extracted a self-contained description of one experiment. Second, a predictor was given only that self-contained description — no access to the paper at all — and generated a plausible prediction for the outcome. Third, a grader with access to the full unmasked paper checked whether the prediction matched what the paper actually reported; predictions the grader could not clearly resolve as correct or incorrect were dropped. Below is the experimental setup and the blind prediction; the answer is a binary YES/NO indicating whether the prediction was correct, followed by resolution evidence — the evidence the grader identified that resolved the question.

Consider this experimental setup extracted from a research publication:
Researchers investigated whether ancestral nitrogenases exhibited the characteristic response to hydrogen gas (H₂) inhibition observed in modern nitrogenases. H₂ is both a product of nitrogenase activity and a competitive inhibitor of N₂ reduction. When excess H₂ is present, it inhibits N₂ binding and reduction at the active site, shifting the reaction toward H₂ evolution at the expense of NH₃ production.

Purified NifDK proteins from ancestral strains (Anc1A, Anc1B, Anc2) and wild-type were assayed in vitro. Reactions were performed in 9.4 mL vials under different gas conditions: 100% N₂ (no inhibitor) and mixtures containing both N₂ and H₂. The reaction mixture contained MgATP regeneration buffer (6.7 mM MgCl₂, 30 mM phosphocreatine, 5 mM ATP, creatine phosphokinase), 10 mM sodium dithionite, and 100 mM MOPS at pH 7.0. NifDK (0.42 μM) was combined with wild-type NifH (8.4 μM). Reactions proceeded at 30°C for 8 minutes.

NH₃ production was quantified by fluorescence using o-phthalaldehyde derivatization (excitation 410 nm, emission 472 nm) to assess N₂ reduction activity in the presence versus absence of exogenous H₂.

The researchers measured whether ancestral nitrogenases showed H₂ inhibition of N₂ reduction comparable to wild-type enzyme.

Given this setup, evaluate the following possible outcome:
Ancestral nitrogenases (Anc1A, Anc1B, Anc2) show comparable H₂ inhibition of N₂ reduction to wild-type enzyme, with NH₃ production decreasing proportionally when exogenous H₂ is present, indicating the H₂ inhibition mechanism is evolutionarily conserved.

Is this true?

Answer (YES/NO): YES